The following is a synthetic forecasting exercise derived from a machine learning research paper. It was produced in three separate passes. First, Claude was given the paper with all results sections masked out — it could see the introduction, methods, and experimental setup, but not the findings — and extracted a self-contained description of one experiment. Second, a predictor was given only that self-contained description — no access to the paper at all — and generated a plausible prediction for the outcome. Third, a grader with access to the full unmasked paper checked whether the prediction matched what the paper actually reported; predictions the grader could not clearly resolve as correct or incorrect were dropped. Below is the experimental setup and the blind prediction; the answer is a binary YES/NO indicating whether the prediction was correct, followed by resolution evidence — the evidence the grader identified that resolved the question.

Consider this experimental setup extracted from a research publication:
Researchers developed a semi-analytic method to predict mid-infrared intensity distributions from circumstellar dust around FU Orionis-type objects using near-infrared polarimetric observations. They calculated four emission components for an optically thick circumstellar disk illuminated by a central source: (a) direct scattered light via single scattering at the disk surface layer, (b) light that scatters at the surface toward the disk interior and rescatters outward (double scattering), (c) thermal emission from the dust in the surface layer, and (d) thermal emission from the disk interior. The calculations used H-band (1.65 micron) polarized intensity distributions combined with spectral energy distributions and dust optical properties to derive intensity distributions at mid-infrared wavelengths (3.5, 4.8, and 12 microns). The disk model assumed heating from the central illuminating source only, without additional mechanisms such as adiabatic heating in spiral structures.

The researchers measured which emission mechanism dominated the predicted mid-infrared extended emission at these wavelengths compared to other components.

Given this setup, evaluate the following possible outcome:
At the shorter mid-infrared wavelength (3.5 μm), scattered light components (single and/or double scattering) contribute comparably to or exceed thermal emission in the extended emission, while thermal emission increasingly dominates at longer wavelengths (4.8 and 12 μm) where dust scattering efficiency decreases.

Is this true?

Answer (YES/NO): NO